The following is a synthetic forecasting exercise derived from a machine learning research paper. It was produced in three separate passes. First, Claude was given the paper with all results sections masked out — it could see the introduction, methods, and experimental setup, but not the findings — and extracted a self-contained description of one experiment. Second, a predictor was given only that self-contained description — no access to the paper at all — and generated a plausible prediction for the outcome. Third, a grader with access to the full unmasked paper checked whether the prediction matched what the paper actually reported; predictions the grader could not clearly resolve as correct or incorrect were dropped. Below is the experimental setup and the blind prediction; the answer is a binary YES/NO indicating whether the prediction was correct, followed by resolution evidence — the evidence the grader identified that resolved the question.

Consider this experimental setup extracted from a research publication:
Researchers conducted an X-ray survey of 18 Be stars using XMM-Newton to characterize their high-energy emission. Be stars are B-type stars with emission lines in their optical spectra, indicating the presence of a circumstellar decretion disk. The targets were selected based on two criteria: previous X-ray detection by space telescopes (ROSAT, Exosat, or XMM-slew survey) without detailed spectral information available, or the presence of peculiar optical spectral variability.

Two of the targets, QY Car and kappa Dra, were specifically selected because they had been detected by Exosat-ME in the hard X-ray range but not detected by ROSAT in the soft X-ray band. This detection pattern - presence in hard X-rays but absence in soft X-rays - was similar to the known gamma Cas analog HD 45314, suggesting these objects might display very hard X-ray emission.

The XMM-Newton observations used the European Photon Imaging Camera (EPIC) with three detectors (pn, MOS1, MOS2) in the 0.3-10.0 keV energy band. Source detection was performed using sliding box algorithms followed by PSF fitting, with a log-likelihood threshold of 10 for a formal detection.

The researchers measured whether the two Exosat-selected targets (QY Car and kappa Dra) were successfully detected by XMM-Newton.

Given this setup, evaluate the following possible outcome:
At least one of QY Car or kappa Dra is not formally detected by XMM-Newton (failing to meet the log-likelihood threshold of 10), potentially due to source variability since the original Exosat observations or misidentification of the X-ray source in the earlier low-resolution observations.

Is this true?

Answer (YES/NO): YES